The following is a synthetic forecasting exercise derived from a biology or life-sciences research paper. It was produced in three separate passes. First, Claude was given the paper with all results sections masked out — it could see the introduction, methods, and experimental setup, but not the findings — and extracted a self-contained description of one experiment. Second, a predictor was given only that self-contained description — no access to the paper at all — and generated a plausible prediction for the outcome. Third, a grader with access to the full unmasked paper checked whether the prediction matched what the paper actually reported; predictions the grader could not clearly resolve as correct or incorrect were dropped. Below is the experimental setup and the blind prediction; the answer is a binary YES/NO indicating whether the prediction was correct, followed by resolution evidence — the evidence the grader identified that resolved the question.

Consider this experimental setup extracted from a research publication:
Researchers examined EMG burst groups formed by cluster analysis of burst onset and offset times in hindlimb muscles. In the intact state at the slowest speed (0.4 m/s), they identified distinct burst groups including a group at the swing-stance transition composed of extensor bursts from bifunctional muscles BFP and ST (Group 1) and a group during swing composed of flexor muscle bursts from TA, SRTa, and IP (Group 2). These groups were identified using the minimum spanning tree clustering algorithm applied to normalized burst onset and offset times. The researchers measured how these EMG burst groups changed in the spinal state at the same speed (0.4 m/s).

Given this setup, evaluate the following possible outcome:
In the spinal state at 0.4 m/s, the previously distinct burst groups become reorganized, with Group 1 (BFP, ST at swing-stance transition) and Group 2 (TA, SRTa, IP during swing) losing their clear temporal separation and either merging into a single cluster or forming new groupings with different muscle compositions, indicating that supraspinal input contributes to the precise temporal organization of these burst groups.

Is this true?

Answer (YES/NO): YES